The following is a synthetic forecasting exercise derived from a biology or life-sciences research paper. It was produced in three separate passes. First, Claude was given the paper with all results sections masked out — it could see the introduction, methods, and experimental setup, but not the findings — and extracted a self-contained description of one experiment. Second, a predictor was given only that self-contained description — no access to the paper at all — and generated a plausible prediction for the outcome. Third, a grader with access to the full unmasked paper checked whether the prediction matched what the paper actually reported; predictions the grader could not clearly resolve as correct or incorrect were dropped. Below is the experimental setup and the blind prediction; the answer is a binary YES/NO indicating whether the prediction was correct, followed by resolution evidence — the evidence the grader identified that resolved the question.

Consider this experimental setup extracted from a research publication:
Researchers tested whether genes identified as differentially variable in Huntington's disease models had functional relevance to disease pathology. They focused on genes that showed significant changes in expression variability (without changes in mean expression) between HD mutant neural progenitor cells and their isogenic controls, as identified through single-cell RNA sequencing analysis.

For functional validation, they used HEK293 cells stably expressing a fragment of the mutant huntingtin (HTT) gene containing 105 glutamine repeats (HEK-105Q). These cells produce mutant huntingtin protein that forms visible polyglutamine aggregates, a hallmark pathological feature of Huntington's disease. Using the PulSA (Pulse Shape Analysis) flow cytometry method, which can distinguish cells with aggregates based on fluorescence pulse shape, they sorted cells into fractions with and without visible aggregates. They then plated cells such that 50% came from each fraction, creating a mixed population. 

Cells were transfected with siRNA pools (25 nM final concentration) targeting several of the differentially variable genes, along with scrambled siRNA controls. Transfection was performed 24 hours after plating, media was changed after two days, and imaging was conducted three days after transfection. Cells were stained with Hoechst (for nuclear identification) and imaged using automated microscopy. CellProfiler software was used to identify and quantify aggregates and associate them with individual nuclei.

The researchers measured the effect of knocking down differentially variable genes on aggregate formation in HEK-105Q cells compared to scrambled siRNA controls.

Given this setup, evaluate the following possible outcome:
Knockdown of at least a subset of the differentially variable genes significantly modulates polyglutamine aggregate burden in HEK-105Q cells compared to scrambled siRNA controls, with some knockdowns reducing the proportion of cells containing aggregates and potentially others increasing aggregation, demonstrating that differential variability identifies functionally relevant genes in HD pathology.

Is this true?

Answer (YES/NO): NO